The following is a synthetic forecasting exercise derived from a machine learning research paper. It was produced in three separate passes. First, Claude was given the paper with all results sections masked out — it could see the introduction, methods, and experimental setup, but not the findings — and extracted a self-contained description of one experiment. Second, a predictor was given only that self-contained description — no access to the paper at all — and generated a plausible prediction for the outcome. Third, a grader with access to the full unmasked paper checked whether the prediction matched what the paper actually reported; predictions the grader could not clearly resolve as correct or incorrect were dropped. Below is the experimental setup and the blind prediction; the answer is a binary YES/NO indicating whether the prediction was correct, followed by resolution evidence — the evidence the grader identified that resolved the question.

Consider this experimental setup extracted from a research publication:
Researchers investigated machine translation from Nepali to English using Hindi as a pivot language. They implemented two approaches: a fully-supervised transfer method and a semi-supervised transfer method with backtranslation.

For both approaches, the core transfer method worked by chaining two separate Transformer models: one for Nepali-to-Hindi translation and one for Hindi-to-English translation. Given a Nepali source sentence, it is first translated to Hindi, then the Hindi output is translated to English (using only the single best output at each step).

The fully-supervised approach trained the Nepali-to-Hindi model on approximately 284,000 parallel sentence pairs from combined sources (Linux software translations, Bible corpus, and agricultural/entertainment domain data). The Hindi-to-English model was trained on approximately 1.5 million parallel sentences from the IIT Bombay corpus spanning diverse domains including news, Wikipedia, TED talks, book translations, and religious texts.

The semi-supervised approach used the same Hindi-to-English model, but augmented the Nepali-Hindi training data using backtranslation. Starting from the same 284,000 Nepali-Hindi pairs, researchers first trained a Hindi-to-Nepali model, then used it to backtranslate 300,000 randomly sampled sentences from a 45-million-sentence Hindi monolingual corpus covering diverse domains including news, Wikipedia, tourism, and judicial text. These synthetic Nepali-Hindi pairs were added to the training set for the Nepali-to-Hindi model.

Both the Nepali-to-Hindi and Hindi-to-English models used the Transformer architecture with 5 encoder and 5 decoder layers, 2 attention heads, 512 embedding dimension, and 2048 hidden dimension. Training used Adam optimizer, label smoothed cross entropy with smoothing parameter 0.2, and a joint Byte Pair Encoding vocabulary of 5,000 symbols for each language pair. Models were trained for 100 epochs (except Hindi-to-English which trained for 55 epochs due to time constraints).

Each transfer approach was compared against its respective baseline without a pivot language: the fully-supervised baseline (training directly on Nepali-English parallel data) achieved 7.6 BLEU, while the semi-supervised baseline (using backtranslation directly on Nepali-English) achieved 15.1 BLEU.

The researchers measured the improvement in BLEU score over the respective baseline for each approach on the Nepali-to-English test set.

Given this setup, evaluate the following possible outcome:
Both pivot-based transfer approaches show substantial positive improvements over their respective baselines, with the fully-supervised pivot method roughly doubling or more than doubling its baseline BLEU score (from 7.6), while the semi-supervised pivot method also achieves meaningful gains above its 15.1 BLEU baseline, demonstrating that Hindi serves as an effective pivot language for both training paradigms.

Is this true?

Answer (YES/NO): NO